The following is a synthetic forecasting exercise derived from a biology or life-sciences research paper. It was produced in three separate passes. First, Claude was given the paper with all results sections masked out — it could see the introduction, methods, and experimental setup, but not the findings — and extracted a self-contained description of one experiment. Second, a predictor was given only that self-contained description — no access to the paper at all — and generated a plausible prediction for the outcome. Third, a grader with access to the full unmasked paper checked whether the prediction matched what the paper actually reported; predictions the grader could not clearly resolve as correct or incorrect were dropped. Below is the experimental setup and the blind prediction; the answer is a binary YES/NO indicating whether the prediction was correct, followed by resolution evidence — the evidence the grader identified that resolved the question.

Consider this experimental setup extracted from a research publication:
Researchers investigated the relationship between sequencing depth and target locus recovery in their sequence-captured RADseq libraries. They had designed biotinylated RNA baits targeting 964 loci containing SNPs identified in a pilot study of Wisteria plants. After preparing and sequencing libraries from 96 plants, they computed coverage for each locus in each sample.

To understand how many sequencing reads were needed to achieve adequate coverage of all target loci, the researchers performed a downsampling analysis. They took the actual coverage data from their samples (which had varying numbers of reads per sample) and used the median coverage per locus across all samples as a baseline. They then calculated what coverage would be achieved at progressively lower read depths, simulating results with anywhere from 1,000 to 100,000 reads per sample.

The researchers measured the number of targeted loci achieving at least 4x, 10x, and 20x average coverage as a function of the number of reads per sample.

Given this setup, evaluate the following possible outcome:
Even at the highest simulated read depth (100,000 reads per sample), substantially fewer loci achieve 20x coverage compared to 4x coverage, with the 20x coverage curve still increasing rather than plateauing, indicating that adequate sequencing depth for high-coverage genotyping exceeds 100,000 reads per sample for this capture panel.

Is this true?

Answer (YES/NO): NO